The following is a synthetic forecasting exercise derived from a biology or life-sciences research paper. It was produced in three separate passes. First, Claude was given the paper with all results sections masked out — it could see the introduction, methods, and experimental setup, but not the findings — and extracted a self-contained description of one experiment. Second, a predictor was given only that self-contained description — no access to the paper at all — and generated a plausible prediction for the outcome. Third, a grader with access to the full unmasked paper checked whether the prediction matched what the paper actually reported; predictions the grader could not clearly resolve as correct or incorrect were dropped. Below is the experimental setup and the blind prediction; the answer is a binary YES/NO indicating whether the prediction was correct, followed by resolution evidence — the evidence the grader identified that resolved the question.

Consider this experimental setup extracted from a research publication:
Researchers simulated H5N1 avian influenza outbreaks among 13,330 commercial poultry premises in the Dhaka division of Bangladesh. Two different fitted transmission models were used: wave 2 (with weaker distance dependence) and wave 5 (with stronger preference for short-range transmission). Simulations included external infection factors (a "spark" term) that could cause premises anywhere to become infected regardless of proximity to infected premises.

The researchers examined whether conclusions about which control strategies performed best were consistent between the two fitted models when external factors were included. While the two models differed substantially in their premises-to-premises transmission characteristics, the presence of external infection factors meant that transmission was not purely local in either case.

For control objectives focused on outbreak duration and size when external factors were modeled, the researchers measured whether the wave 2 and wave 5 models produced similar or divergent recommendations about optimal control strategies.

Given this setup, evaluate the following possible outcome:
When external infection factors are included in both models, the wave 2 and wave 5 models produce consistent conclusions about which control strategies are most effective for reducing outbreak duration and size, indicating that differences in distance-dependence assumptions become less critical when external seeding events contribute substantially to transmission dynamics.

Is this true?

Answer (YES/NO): YES